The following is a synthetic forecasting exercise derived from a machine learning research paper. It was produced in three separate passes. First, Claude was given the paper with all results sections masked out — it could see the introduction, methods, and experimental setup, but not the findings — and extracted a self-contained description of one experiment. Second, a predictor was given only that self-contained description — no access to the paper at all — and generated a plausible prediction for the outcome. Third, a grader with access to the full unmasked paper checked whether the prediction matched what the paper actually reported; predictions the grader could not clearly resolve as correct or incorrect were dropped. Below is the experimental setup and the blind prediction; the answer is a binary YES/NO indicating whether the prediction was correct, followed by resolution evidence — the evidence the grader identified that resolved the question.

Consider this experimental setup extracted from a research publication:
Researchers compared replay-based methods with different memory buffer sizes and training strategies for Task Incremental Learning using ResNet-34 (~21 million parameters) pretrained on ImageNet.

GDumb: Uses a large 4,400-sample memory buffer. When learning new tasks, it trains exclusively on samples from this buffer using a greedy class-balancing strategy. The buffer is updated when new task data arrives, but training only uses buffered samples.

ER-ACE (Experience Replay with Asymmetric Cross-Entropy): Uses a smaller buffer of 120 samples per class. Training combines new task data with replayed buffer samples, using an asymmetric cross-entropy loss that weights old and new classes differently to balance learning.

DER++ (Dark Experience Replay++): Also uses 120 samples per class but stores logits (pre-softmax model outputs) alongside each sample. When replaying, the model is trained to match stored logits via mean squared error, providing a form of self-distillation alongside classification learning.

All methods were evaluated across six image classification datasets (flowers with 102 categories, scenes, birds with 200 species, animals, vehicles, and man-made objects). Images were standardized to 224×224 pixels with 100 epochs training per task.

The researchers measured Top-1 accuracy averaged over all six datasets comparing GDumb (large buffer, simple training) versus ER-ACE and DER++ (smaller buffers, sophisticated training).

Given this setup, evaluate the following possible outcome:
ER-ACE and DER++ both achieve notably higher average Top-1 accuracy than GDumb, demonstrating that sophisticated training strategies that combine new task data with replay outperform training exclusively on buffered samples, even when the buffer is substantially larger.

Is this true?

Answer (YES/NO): NO